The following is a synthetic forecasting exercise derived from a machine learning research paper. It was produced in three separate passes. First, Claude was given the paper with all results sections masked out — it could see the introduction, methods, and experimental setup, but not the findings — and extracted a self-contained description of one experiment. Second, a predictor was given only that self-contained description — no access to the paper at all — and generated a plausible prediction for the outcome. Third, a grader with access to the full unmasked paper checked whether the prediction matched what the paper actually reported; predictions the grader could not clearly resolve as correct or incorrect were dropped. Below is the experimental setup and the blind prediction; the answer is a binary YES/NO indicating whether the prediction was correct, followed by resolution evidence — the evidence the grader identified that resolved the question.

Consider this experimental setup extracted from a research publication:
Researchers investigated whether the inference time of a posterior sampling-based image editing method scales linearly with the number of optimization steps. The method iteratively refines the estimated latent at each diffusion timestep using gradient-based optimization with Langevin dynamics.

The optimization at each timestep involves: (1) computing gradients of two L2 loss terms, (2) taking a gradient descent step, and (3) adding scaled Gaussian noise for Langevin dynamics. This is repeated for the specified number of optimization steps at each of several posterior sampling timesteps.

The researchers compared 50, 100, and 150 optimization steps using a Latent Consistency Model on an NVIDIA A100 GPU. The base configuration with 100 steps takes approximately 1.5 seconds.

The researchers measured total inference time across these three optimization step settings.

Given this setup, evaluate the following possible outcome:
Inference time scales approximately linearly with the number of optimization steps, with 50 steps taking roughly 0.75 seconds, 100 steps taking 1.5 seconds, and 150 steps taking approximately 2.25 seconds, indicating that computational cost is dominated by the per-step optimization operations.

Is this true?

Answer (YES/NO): NO